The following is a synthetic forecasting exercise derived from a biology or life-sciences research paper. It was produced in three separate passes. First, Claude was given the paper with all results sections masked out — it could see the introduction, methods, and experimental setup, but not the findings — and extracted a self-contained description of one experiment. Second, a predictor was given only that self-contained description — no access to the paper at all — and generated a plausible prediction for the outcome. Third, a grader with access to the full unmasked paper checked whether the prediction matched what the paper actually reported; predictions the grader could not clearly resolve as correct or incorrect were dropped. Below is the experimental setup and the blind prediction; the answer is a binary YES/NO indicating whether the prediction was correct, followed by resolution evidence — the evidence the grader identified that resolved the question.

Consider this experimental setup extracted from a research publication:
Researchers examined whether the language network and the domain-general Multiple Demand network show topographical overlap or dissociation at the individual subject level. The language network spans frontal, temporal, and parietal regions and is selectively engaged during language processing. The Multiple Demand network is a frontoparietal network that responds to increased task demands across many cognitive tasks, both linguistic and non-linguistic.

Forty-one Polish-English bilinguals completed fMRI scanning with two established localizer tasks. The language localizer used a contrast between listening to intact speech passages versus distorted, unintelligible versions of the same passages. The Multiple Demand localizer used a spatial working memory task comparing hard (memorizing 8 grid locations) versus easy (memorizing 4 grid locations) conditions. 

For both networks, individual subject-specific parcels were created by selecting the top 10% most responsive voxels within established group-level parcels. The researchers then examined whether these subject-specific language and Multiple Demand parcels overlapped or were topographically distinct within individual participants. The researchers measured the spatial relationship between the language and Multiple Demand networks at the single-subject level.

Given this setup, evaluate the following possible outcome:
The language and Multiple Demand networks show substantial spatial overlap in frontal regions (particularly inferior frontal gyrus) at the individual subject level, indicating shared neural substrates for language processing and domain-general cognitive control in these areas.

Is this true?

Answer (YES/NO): NO